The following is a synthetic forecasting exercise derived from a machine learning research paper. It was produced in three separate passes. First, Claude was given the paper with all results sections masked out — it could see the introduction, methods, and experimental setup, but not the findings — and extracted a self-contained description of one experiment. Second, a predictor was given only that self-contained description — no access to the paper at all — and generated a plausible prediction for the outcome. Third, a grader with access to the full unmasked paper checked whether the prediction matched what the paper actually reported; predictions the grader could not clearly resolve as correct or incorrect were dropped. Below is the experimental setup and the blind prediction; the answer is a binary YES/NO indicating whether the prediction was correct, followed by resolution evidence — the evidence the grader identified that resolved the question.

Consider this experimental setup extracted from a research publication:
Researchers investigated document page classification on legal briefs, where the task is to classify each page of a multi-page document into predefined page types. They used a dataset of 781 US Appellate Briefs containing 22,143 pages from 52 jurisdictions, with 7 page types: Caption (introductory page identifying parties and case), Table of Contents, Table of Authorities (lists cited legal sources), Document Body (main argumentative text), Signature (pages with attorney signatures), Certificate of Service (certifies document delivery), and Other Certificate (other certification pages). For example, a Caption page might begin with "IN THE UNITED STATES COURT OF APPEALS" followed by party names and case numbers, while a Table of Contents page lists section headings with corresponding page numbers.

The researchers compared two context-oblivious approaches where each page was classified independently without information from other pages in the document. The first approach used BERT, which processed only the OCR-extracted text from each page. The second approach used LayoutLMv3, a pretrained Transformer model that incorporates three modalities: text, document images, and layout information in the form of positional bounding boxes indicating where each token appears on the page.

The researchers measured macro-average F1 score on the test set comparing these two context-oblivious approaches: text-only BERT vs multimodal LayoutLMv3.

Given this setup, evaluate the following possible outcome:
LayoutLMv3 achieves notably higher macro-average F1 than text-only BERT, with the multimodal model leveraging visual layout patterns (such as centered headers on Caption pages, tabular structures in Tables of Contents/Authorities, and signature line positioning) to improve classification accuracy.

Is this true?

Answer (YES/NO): NO